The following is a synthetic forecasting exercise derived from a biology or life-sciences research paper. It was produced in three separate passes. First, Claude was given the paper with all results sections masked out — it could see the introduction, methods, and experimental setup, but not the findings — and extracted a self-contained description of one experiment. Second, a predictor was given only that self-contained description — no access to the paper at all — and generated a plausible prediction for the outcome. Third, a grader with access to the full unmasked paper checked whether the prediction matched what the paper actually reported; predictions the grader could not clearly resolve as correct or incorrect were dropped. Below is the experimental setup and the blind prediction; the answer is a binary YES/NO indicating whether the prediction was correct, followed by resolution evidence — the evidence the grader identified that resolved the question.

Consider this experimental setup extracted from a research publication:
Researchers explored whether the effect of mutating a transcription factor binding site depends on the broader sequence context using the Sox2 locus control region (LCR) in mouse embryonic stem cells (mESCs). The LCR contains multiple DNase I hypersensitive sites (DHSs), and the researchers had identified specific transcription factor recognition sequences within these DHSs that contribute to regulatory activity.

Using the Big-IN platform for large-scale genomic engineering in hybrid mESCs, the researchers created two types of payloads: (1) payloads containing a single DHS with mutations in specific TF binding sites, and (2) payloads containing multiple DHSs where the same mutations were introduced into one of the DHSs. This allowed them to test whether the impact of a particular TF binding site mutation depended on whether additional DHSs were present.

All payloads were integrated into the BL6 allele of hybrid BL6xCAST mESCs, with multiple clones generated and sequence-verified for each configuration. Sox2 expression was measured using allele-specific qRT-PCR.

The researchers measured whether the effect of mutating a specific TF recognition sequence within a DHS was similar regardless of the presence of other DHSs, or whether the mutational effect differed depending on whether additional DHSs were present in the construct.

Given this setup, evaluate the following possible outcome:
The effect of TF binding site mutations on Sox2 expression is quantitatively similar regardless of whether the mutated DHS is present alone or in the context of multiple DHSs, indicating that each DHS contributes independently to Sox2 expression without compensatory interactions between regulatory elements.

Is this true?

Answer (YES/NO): NO